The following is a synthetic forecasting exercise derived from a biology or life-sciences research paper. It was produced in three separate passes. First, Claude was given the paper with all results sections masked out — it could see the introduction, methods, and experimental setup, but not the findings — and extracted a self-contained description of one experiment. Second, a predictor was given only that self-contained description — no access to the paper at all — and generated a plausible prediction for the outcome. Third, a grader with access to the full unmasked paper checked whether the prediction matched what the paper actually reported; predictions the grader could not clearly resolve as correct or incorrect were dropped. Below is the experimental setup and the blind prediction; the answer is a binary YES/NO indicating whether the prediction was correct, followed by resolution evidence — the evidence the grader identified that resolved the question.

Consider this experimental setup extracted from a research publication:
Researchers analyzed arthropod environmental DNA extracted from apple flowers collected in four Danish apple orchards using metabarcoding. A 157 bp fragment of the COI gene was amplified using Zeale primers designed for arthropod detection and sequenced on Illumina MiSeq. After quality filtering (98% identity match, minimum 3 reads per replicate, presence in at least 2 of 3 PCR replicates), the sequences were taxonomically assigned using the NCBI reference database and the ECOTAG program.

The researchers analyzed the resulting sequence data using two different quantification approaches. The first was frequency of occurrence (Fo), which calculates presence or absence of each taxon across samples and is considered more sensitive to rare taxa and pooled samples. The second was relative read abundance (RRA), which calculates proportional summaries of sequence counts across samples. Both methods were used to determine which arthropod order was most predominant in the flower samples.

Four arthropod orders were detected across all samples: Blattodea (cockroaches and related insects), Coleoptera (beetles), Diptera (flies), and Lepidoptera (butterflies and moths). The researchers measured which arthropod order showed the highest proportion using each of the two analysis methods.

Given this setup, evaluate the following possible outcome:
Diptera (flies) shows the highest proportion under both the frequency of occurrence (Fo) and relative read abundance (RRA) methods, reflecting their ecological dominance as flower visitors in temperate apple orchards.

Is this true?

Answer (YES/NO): NO